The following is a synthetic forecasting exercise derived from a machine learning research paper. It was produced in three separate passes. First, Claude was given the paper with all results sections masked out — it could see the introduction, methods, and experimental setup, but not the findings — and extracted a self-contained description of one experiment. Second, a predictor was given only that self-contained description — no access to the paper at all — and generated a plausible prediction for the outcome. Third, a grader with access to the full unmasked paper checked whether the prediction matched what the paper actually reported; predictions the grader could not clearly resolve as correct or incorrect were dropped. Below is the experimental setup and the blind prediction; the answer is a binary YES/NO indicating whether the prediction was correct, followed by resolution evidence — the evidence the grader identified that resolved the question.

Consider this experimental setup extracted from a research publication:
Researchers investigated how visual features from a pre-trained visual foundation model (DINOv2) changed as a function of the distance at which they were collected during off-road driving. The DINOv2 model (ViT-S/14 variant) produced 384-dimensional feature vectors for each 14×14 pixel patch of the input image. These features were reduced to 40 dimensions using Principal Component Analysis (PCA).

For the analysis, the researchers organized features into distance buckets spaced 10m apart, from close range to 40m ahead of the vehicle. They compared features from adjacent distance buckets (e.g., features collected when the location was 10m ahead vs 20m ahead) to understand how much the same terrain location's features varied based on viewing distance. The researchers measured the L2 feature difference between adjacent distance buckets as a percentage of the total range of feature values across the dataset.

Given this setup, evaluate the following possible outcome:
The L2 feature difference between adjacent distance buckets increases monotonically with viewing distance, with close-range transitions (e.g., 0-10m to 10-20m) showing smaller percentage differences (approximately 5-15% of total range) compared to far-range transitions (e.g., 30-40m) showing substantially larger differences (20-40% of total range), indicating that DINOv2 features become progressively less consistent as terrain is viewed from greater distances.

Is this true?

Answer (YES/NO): NO